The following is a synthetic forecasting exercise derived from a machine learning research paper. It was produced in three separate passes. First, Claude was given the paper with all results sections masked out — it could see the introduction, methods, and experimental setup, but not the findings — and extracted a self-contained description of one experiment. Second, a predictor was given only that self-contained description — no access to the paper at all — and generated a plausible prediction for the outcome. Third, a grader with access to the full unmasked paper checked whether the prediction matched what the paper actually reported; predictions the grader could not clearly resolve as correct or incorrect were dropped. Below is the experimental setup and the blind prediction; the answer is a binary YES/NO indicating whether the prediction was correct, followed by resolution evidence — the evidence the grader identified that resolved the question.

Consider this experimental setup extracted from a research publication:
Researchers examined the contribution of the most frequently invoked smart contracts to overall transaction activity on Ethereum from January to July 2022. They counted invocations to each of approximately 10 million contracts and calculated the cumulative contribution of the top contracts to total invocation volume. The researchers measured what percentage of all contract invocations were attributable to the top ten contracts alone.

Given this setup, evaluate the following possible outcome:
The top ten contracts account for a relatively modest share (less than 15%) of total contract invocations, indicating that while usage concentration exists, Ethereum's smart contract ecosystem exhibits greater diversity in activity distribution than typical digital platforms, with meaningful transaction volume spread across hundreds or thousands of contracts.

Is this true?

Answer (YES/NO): NO